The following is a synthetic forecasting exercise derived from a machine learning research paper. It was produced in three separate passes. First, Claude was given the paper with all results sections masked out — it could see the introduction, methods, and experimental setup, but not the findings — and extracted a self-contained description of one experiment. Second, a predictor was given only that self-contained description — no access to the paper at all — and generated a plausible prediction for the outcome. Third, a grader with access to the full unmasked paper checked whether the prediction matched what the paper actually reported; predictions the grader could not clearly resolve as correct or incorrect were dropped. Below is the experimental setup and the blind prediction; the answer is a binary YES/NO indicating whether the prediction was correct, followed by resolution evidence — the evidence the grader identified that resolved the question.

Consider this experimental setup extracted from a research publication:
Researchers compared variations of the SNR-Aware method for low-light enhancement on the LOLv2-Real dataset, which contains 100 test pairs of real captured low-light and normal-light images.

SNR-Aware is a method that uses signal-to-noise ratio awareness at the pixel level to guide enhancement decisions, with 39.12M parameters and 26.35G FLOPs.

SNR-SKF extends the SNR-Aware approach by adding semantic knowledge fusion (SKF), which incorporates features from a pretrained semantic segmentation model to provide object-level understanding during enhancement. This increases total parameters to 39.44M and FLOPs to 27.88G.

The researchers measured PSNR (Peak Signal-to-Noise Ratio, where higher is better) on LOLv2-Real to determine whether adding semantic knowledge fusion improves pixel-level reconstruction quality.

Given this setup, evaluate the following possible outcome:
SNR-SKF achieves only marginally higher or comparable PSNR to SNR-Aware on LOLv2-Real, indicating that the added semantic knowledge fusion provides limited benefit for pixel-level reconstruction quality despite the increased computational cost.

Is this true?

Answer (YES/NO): NO